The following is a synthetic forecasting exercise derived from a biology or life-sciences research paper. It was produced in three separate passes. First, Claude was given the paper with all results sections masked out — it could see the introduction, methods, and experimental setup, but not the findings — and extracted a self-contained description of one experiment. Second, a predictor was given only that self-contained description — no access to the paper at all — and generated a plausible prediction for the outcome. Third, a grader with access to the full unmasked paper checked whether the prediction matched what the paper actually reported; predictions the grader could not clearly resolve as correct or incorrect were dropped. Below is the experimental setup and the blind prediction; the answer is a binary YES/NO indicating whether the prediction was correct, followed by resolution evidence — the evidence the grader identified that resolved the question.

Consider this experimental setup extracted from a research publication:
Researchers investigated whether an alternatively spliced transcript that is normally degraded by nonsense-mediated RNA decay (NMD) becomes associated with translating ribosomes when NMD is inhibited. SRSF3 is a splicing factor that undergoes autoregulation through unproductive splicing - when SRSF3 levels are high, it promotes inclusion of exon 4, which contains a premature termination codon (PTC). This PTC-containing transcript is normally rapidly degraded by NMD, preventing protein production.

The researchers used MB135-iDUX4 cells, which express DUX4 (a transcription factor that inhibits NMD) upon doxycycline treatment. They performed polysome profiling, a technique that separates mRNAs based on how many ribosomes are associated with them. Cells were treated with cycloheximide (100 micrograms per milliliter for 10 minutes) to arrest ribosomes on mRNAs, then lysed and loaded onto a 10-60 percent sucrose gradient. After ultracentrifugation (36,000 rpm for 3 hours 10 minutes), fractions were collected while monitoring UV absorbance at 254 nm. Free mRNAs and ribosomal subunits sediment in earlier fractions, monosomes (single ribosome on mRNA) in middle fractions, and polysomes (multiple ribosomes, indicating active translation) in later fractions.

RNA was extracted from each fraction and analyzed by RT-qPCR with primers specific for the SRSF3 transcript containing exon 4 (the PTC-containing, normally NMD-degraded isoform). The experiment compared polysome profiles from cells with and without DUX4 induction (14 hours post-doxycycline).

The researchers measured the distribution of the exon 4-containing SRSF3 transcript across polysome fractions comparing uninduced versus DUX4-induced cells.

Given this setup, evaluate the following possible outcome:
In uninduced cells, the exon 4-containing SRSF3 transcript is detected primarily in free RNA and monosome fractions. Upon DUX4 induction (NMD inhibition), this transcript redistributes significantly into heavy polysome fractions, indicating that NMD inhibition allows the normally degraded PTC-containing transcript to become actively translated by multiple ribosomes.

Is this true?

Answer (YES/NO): YES